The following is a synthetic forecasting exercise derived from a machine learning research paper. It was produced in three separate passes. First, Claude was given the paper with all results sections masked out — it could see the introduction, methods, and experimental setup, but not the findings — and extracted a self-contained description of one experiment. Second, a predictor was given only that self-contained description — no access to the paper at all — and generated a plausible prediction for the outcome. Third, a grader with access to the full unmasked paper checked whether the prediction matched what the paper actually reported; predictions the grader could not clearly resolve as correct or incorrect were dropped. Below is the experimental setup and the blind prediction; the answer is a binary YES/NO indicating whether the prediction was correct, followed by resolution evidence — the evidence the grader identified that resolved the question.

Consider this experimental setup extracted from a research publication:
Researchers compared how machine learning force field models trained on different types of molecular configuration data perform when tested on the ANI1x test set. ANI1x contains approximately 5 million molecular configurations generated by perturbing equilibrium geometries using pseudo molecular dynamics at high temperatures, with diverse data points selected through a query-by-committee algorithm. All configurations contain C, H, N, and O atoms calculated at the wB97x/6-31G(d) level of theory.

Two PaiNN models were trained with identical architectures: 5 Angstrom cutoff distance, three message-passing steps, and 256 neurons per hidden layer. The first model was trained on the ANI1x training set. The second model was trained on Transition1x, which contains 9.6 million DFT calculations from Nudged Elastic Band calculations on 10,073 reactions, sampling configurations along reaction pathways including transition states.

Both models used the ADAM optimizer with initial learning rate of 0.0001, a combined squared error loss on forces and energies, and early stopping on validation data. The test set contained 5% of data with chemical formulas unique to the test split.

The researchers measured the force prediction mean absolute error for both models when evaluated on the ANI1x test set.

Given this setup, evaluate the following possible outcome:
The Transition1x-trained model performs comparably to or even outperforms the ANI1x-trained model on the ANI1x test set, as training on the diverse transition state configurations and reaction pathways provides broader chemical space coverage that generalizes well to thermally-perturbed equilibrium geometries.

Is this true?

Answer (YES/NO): NO